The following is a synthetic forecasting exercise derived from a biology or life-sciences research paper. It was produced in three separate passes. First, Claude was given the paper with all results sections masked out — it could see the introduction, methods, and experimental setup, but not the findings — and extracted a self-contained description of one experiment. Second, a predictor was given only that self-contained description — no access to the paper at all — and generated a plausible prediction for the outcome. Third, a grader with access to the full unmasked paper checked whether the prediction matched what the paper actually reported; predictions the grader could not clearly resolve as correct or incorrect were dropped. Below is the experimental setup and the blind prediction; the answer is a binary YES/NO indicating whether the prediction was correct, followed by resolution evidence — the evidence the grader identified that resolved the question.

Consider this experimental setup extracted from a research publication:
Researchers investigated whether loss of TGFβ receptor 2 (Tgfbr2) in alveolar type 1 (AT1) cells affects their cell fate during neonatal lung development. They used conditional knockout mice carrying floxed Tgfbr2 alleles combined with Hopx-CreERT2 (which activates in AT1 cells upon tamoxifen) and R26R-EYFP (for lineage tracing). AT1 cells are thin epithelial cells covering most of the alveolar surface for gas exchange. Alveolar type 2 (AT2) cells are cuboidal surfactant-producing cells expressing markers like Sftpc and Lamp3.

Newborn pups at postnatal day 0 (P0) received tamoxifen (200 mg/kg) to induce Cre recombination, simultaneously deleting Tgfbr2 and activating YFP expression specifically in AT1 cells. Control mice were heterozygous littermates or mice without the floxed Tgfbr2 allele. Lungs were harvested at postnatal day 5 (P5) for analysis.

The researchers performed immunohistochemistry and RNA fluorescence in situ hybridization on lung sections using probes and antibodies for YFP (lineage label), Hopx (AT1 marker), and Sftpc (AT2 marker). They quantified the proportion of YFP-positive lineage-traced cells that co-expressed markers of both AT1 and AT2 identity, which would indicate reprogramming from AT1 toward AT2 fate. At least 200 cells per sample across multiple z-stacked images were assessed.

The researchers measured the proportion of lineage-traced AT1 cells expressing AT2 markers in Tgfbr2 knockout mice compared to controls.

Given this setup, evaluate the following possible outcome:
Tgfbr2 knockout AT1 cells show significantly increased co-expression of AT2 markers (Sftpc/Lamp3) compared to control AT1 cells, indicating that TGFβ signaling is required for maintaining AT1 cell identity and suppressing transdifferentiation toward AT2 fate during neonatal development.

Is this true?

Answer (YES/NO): YES